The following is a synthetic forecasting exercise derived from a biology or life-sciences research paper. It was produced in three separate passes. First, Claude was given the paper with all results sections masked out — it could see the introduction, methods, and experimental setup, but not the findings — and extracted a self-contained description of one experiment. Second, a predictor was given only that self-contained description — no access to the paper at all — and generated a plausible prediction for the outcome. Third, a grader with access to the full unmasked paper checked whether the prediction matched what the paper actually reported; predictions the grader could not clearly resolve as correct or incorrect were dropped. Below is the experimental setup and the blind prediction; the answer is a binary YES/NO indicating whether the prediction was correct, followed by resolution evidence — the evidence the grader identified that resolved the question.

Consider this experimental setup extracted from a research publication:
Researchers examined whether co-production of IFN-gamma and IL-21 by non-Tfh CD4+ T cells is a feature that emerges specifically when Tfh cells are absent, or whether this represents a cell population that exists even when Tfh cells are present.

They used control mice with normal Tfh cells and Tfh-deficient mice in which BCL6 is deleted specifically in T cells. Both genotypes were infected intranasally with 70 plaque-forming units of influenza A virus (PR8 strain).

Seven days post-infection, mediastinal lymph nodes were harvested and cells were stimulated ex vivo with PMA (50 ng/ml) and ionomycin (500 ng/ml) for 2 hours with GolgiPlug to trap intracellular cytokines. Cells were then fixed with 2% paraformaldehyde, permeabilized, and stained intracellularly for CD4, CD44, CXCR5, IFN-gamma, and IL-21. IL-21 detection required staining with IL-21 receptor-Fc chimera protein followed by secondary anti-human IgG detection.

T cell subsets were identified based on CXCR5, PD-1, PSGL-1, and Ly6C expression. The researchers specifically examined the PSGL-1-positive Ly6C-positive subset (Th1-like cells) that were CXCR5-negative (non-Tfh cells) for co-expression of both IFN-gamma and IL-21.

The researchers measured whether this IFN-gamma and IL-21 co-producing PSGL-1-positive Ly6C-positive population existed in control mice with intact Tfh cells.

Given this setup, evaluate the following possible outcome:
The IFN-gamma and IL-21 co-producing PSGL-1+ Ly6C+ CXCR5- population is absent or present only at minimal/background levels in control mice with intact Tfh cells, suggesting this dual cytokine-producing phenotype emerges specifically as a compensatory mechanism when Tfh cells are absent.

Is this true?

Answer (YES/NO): NO